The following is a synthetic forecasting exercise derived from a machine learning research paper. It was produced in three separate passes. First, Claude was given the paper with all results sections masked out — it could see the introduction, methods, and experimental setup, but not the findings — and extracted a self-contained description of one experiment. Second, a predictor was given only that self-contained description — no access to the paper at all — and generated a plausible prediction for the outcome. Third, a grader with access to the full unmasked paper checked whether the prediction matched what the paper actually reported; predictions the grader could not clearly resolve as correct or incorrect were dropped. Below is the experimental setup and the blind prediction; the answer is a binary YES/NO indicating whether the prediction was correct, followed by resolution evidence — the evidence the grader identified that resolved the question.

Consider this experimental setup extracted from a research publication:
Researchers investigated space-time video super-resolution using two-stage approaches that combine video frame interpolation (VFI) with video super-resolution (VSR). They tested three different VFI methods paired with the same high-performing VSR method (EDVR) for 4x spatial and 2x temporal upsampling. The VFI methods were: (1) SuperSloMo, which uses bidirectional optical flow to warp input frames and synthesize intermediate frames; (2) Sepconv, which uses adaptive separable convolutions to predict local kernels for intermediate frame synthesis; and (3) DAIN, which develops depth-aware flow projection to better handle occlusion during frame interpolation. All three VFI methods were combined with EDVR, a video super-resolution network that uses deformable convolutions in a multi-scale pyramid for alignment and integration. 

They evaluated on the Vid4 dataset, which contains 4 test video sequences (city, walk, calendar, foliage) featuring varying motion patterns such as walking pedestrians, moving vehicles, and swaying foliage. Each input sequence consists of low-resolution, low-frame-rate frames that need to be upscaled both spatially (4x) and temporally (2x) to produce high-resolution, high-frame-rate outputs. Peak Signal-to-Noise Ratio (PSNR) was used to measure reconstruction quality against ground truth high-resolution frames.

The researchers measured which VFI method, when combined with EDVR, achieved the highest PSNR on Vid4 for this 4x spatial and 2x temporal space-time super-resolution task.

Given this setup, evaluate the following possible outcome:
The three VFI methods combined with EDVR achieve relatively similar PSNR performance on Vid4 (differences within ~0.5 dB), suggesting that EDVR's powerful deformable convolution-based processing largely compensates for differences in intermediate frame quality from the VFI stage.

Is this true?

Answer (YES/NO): NO